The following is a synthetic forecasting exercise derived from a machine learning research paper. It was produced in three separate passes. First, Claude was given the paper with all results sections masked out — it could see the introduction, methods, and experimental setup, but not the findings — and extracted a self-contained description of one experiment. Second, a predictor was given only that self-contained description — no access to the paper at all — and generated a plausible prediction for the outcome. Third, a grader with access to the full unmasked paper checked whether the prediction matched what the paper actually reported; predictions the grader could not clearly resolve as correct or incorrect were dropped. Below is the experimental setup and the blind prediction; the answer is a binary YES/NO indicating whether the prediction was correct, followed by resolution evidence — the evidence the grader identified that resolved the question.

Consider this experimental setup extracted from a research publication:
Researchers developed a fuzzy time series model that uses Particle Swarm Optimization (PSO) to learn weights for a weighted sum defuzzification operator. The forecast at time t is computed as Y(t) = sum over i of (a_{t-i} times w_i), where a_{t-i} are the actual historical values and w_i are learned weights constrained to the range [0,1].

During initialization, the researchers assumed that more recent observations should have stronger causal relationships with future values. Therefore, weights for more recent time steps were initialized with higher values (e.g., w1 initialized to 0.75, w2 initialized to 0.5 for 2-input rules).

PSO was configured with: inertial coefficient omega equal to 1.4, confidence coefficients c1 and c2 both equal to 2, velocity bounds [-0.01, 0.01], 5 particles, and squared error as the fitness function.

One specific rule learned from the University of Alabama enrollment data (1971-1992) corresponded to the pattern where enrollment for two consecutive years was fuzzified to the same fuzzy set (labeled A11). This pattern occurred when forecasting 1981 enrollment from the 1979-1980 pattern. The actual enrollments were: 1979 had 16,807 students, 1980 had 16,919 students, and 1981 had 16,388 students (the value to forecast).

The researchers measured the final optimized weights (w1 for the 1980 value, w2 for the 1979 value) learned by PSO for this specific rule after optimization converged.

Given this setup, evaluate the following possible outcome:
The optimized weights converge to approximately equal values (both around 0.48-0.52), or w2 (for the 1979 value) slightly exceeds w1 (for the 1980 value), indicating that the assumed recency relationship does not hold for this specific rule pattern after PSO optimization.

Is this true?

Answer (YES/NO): NO